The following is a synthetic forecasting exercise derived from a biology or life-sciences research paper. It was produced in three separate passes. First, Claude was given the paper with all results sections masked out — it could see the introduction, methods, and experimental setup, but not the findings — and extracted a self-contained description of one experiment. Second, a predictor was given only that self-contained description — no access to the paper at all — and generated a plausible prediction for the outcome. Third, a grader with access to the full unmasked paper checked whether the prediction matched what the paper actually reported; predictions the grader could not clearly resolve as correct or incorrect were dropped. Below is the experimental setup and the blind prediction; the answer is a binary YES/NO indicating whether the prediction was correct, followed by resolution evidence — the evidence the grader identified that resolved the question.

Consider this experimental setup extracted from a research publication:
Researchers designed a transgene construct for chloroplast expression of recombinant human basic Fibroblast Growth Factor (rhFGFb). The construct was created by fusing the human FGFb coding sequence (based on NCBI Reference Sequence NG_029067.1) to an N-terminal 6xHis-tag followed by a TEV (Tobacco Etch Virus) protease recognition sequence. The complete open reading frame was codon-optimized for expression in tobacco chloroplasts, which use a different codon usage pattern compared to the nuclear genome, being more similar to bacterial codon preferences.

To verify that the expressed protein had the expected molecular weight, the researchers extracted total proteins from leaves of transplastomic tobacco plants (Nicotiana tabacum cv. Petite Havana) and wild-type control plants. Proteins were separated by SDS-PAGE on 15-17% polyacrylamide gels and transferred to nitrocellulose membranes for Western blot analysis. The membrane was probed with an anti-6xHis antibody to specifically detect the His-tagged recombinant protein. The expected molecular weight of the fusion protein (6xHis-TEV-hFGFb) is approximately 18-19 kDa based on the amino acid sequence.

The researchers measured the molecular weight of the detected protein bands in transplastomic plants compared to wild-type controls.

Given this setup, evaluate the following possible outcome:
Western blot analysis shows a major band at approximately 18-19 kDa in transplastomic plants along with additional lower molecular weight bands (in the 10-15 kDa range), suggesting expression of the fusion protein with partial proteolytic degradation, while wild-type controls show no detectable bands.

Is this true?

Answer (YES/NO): NO